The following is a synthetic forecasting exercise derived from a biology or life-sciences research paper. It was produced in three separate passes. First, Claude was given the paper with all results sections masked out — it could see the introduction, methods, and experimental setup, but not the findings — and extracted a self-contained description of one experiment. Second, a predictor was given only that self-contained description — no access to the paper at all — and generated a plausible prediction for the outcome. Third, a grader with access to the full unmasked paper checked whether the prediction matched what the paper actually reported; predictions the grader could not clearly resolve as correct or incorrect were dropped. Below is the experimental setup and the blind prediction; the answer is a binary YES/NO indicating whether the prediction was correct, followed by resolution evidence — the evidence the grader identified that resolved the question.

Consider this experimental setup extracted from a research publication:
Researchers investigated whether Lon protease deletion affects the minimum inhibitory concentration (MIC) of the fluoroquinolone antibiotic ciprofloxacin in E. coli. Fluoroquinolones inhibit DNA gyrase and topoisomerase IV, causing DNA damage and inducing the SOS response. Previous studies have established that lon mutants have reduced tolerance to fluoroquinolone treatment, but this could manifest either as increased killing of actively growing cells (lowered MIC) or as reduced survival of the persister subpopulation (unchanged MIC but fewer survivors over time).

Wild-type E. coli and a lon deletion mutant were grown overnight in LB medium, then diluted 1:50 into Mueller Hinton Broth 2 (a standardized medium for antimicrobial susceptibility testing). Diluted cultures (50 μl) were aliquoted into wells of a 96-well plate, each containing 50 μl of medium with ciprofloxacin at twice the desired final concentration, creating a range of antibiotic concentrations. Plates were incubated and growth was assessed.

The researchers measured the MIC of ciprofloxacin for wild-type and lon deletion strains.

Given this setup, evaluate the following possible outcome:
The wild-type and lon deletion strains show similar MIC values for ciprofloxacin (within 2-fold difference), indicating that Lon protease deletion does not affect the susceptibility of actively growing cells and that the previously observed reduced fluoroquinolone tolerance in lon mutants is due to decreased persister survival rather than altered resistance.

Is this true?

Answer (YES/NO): YES